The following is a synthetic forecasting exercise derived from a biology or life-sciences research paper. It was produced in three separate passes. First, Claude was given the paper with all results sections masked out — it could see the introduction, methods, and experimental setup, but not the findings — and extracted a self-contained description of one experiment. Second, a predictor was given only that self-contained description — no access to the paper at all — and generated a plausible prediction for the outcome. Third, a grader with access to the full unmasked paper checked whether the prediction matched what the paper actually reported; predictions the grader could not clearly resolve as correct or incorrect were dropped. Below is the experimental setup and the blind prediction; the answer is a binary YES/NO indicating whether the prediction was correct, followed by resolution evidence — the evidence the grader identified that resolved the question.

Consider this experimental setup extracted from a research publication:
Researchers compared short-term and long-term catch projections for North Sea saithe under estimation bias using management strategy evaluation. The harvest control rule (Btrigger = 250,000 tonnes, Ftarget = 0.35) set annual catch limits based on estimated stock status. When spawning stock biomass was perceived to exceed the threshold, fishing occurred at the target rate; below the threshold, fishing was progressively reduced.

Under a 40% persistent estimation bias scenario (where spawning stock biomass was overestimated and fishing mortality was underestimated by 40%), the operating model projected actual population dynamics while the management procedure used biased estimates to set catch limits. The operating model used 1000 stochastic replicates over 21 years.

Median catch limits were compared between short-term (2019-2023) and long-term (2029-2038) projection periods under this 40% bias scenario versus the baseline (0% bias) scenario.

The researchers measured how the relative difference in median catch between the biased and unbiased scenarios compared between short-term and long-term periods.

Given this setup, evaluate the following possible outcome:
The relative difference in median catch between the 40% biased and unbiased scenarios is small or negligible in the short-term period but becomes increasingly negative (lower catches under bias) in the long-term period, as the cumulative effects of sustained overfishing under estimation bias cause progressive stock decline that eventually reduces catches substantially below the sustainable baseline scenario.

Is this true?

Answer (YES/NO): NO